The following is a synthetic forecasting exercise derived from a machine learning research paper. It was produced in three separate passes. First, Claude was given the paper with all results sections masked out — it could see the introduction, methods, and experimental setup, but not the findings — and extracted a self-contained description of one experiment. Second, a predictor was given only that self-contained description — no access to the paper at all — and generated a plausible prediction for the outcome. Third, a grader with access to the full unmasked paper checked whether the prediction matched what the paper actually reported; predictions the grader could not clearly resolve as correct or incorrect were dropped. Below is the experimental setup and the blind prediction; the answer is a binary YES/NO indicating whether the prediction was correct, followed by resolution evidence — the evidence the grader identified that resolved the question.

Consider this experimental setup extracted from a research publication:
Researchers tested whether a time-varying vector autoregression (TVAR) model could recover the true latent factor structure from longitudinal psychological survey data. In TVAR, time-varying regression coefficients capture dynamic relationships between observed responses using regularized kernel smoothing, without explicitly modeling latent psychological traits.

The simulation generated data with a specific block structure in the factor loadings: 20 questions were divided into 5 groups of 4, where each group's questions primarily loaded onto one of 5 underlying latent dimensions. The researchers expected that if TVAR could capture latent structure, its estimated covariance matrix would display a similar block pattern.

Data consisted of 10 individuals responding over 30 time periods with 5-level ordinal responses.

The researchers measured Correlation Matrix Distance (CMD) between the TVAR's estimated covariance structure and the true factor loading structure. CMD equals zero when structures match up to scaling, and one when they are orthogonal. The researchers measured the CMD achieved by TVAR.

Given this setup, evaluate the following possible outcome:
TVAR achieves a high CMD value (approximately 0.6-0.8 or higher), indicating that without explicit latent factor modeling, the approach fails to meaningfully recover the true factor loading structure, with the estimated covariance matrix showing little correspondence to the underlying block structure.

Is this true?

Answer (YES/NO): YES